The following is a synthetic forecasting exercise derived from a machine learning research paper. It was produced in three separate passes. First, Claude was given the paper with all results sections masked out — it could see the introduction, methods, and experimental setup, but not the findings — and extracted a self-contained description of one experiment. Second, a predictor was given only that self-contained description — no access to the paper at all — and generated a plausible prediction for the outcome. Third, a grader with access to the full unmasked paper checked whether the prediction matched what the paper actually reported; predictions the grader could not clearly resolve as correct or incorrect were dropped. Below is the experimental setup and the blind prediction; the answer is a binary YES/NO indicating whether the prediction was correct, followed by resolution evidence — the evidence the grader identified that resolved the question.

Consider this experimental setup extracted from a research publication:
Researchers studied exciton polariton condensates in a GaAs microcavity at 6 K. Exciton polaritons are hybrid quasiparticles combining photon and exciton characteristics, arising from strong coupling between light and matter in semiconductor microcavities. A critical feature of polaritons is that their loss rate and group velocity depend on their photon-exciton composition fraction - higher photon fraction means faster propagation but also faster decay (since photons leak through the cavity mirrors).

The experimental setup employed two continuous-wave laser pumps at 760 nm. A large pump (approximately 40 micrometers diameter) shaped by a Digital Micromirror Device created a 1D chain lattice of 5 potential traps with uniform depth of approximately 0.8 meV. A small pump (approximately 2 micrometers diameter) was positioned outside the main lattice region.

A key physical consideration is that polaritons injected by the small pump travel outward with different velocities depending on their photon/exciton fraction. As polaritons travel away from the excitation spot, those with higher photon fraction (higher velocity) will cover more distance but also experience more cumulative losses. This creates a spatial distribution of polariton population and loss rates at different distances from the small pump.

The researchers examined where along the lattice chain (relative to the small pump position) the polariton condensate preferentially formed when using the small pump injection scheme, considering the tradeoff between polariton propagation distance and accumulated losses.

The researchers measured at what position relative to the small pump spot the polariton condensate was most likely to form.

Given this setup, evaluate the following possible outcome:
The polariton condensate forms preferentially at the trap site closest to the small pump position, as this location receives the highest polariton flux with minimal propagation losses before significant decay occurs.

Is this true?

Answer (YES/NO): NO